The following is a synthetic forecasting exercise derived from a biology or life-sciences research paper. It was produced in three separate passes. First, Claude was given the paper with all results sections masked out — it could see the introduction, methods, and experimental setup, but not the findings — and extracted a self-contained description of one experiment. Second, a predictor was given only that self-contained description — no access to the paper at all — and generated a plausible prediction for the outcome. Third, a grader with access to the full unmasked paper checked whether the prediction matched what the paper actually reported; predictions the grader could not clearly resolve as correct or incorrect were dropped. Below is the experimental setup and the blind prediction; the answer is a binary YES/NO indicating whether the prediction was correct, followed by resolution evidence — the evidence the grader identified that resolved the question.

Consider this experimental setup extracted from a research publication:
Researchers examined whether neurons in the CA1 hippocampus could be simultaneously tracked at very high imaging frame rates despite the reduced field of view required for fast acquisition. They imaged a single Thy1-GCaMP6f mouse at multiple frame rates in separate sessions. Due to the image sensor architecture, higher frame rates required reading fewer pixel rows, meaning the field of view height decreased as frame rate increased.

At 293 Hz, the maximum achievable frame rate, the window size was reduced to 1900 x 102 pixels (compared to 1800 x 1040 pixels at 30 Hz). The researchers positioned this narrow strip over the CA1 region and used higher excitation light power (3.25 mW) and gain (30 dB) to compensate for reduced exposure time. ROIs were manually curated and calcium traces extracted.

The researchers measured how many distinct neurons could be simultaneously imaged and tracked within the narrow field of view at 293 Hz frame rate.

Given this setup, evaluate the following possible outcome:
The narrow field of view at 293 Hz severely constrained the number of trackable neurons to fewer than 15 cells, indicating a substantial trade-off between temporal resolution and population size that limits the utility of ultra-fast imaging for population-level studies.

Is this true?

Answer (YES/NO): YES